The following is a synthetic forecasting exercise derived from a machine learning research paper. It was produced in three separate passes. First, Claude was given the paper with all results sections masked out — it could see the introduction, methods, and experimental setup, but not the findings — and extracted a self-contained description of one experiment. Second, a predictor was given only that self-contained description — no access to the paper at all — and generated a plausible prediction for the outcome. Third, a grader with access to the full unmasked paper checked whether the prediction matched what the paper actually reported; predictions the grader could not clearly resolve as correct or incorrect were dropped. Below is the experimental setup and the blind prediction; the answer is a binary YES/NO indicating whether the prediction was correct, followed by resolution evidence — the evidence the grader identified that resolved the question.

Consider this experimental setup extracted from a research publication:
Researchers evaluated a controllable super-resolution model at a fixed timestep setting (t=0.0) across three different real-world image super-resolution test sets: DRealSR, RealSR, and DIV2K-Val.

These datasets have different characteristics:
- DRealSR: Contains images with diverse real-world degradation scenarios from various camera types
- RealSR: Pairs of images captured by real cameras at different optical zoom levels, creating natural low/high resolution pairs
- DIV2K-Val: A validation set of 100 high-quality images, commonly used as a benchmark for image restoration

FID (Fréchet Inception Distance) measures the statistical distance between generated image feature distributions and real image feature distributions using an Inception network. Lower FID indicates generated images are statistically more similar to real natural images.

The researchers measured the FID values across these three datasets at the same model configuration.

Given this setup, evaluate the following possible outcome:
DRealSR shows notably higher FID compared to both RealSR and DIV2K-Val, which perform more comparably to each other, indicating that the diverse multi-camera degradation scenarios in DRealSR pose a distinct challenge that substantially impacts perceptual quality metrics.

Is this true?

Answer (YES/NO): NO